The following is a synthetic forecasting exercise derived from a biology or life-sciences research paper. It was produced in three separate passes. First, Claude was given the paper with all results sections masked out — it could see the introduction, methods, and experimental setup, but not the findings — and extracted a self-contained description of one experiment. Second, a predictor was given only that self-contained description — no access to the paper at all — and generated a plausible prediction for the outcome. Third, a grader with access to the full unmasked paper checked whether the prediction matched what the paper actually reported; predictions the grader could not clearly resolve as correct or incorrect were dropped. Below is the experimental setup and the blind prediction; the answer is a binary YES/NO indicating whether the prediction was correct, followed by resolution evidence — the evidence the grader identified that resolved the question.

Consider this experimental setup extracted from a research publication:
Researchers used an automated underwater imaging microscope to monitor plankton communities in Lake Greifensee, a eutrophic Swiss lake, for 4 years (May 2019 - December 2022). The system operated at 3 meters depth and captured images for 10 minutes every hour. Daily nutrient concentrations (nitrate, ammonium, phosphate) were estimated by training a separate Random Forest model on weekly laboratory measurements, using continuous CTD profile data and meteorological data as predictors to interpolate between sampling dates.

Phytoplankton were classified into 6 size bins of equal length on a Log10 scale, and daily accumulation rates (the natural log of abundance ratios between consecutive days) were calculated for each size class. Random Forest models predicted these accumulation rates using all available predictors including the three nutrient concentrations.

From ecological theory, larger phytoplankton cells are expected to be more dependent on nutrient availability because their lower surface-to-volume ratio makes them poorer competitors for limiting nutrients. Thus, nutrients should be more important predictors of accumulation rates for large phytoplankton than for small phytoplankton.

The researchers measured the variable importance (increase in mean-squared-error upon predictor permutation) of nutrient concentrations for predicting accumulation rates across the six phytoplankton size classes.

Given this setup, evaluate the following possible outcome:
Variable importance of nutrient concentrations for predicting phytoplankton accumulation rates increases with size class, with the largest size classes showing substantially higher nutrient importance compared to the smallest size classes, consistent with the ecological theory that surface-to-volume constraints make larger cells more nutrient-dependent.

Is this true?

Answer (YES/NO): YES